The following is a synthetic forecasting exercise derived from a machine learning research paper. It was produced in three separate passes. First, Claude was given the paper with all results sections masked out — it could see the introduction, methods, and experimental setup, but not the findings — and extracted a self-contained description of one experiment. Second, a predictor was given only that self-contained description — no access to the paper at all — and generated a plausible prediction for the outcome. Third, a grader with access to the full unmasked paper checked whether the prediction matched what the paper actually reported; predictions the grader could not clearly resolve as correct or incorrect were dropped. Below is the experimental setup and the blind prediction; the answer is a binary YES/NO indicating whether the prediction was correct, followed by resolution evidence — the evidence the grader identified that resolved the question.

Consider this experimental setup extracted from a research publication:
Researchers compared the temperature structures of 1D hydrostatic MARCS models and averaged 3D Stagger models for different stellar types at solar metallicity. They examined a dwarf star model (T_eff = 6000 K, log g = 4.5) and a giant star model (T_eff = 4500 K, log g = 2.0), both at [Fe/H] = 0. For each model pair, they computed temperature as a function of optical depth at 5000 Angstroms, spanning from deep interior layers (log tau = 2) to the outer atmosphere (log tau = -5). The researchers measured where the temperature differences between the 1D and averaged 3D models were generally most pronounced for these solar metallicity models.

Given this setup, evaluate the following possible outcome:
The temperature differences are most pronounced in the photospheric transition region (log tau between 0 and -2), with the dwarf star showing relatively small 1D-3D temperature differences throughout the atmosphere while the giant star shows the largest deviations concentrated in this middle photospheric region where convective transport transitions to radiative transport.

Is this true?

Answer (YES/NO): NO